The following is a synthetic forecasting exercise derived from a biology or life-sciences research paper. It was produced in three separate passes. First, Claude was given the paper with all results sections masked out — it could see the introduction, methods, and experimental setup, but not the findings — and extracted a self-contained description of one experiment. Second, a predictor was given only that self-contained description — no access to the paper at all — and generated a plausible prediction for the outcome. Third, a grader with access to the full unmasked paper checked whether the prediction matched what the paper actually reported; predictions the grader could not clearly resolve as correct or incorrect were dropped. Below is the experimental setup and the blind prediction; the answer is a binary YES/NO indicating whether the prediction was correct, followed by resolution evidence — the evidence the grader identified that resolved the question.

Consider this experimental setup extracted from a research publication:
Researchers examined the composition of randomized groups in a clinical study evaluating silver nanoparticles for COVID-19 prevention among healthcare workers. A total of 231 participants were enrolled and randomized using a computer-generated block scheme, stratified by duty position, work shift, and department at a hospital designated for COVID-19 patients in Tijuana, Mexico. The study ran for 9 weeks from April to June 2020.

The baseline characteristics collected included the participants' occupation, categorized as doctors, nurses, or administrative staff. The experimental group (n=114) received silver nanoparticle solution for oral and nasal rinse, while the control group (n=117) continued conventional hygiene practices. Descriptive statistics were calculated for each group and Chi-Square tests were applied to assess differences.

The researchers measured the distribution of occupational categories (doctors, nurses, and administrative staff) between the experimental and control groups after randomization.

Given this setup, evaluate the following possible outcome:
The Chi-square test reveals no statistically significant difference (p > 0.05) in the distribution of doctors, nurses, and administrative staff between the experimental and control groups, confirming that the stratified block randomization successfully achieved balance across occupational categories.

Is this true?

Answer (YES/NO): YES